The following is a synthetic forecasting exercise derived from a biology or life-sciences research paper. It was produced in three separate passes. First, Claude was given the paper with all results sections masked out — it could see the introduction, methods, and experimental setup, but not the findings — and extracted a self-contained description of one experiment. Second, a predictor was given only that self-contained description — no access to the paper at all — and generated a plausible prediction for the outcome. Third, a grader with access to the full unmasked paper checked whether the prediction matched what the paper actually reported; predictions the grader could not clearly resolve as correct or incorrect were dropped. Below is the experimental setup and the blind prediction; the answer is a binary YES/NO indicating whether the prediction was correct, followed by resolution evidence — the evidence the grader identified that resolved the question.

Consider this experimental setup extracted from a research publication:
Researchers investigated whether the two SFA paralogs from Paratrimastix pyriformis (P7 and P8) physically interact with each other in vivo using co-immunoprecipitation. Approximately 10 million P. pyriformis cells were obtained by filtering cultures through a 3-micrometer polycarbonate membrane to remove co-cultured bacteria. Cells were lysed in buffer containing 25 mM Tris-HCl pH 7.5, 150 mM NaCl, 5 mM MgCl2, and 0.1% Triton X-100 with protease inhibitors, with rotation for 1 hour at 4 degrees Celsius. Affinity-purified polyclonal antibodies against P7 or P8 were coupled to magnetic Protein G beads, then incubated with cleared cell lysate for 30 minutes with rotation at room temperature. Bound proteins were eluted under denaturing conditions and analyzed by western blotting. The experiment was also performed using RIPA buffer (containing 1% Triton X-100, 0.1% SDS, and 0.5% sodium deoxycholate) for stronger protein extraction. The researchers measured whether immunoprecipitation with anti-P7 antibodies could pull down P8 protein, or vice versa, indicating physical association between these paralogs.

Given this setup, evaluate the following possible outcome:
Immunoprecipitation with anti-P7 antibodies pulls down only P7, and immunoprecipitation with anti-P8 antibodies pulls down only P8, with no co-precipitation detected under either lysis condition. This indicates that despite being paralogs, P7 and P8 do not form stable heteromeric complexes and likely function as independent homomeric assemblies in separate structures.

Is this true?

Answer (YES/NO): NO